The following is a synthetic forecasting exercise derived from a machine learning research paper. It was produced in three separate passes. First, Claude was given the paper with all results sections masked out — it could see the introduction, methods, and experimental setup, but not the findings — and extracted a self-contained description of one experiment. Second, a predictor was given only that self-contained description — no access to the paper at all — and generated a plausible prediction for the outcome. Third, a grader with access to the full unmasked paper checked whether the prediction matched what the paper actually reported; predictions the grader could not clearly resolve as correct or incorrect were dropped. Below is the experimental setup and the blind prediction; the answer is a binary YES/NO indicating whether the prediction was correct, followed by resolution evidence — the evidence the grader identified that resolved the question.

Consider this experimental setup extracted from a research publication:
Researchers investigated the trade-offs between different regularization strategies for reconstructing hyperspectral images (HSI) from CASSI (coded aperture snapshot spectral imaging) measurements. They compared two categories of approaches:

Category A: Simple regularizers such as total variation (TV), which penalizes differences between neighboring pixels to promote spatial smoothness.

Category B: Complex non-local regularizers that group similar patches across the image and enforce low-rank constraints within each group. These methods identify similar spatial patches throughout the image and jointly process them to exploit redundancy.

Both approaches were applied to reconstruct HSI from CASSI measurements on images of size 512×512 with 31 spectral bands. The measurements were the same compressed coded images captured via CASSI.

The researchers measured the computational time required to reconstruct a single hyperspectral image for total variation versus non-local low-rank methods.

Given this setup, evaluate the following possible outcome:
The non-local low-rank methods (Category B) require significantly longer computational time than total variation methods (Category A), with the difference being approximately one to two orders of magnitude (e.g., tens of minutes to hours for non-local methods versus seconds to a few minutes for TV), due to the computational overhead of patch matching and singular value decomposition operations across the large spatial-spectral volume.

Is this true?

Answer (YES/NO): NO